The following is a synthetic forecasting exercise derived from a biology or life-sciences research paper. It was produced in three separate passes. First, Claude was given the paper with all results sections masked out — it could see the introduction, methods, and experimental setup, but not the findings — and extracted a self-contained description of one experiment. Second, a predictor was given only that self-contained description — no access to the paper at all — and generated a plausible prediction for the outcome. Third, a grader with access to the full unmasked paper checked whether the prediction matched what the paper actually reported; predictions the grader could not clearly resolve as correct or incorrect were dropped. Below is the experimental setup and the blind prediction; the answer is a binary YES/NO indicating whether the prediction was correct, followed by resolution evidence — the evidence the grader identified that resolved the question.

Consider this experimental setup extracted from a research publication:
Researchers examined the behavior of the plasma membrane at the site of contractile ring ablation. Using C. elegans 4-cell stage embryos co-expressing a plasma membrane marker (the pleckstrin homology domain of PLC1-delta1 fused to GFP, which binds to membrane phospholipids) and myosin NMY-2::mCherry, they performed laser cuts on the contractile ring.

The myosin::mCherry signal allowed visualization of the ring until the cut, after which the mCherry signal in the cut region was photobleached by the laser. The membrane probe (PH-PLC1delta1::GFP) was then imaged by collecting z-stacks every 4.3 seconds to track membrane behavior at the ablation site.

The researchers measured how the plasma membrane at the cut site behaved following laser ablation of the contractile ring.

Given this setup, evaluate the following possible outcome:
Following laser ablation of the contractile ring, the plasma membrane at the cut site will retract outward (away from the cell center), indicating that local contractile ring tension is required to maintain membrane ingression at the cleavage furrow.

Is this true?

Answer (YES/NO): YES